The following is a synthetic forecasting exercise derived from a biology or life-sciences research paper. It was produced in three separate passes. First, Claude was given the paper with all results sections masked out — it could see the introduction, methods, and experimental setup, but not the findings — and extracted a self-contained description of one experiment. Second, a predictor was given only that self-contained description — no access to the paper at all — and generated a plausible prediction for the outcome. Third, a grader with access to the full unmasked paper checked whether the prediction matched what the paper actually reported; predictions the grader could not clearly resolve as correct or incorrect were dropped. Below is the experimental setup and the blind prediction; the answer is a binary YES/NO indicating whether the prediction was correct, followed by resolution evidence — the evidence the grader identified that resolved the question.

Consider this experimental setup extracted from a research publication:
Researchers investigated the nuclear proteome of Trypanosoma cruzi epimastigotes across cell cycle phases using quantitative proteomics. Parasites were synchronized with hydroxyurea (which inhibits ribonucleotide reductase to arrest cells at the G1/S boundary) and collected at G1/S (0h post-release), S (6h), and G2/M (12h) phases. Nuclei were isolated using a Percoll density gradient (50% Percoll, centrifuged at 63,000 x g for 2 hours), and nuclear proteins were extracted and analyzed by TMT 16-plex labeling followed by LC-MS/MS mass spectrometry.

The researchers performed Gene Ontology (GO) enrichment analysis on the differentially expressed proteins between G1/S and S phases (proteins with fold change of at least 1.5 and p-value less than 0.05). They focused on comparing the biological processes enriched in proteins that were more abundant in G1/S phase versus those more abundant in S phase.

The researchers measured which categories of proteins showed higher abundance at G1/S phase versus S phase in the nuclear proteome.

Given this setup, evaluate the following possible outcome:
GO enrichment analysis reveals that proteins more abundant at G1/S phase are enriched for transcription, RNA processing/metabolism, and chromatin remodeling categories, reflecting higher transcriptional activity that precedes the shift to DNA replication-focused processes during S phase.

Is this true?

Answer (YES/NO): NO